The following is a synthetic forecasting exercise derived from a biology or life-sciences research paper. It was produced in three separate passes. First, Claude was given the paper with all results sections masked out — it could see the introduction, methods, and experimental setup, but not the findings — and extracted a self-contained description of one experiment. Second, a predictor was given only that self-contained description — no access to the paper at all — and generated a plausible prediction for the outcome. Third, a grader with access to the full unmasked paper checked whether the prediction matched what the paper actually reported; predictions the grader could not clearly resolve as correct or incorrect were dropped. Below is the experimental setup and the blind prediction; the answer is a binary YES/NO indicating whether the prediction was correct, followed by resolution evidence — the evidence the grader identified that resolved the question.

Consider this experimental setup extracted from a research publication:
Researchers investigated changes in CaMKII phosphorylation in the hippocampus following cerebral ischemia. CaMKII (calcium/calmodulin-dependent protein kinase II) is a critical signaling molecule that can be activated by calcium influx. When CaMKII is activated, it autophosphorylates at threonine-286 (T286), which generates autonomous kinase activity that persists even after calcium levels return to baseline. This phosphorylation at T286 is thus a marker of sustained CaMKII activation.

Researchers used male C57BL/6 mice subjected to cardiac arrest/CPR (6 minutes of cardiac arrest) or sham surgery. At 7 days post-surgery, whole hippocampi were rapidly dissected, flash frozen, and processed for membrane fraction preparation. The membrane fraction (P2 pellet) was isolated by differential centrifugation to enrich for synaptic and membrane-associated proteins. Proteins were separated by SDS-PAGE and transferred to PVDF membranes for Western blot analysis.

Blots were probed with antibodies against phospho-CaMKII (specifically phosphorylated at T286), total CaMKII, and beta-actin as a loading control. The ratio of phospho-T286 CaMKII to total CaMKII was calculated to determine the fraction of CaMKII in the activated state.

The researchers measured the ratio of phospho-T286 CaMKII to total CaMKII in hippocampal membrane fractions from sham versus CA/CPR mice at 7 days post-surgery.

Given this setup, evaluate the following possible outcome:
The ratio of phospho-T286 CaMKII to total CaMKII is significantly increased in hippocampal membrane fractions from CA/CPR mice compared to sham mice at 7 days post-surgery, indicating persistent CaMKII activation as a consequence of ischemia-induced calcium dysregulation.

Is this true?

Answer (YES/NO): YES